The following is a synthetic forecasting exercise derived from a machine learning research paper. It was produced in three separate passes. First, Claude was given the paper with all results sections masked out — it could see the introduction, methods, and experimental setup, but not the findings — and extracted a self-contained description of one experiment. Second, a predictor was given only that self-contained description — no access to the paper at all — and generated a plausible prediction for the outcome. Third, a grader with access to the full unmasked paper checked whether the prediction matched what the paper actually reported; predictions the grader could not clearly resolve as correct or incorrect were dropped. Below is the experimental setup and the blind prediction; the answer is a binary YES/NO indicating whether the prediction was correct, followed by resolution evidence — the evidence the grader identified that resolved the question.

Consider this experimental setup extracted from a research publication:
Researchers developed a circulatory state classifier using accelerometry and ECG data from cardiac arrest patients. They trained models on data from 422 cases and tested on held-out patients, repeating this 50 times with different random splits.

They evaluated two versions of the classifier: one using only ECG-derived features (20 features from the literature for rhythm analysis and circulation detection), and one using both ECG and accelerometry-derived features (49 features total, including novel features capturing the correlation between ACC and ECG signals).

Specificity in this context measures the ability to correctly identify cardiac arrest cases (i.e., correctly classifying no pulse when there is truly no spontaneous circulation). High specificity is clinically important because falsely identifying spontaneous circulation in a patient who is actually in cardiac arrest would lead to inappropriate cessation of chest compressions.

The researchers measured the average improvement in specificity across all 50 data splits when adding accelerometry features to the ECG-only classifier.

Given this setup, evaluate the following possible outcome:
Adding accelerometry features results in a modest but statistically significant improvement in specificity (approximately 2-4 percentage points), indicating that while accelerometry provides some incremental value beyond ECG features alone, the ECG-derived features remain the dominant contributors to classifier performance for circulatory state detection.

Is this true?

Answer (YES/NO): NO